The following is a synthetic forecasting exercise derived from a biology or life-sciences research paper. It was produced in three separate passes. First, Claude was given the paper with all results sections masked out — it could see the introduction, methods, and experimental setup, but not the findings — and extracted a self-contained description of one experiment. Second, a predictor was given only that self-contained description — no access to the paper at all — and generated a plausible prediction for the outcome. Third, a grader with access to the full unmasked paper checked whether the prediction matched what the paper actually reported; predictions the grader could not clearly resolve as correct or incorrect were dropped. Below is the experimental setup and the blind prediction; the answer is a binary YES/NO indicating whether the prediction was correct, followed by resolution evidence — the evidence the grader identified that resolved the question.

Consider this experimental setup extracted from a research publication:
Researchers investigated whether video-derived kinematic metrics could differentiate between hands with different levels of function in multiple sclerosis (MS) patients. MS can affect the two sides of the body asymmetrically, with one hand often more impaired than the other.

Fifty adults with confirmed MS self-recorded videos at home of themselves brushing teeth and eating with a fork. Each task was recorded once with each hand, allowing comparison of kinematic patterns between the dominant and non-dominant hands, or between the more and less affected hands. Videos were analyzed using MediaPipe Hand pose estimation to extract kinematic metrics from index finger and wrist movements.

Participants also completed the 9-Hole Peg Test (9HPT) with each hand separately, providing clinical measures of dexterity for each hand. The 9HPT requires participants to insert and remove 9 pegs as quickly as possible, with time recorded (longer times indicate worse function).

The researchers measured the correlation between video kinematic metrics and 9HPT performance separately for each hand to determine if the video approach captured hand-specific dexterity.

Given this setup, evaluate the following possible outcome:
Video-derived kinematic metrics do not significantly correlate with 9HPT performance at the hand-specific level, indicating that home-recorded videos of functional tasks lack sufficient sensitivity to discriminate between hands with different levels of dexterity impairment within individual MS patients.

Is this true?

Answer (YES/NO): NO